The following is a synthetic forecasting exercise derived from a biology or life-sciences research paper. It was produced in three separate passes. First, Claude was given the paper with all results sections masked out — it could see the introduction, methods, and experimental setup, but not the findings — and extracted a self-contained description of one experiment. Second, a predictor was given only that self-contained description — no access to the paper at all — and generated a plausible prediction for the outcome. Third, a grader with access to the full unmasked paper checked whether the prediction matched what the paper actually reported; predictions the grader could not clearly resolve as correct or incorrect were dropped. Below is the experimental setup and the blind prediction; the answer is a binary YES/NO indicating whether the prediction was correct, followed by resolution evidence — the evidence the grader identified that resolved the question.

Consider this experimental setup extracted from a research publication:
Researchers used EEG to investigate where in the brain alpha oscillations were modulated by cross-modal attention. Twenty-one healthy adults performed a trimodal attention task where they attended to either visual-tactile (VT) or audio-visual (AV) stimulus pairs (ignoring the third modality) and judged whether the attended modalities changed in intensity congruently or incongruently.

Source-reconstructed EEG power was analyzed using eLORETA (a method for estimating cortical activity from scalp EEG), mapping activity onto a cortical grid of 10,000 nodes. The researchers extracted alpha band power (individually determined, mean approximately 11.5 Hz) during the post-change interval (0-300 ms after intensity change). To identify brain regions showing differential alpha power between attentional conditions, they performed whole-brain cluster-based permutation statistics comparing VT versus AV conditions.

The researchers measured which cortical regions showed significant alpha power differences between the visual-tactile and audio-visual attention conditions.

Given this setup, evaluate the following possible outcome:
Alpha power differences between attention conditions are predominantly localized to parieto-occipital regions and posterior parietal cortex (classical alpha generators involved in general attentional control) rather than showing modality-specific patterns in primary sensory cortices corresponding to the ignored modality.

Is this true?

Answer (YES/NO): NO